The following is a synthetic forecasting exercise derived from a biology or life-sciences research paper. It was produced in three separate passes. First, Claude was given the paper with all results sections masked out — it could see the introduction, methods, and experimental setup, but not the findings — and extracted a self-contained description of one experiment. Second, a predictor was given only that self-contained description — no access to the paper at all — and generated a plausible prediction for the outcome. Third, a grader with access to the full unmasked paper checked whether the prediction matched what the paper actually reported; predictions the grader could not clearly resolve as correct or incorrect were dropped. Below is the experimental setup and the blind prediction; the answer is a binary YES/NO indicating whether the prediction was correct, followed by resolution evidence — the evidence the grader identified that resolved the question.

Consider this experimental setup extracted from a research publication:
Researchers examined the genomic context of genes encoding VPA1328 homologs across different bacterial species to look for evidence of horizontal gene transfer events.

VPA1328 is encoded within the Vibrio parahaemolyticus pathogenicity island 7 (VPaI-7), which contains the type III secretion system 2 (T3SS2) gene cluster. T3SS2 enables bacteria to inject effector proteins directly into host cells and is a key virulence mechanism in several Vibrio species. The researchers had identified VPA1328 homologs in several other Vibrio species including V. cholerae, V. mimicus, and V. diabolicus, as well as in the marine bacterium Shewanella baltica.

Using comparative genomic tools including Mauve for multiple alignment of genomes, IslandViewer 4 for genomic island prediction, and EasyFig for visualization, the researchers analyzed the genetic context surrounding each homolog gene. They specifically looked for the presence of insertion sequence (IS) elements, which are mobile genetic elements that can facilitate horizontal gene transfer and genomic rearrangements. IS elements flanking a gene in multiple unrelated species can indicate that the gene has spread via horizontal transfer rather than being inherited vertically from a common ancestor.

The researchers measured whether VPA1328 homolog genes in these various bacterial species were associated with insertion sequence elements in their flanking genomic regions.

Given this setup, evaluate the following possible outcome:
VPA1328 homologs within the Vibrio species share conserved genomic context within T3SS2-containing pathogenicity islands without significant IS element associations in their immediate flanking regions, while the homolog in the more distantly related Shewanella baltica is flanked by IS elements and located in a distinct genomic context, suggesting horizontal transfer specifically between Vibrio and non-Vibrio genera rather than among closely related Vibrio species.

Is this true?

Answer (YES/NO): NO